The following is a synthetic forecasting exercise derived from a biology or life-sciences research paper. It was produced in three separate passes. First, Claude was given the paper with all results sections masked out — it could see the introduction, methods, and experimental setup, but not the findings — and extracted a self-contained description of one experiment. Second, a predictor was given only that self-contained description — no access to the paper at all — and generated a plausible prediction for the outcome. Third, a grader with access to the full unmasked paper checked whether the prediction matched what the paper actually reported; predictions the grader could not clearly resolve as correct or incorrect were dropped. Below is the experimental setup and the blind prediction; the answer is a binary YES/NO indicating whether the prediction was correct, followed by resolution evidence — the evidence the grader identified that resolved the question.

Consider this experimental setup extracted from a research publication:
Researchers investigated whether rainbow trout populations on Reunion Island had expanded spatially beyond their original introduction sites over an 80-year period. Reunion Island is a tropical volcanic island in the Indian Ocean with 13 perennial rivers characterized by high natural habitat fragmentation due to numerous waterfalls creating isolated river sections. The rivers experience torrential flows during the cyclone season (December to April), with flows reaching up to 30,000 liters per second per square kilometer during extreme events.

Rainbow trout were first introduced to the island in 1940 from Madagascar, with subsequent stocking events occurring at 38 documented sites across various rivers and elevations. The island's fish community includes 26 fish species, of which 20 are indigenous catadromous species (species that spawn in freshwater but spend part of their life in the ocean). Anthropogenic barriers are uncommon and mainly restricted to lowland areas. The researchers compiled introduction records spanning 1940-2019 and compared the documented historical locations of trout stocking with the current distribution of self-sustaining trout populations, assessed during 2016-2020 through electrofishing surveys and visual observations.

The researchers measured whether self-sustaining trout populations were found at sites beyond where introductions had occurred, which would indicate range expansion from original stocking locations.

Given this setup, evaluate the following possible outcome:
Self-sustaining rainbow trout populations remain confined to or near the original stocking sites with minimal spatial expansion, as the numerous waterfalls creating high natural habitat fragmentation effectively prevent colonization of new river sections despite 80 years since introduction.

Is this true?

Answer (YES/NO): YES